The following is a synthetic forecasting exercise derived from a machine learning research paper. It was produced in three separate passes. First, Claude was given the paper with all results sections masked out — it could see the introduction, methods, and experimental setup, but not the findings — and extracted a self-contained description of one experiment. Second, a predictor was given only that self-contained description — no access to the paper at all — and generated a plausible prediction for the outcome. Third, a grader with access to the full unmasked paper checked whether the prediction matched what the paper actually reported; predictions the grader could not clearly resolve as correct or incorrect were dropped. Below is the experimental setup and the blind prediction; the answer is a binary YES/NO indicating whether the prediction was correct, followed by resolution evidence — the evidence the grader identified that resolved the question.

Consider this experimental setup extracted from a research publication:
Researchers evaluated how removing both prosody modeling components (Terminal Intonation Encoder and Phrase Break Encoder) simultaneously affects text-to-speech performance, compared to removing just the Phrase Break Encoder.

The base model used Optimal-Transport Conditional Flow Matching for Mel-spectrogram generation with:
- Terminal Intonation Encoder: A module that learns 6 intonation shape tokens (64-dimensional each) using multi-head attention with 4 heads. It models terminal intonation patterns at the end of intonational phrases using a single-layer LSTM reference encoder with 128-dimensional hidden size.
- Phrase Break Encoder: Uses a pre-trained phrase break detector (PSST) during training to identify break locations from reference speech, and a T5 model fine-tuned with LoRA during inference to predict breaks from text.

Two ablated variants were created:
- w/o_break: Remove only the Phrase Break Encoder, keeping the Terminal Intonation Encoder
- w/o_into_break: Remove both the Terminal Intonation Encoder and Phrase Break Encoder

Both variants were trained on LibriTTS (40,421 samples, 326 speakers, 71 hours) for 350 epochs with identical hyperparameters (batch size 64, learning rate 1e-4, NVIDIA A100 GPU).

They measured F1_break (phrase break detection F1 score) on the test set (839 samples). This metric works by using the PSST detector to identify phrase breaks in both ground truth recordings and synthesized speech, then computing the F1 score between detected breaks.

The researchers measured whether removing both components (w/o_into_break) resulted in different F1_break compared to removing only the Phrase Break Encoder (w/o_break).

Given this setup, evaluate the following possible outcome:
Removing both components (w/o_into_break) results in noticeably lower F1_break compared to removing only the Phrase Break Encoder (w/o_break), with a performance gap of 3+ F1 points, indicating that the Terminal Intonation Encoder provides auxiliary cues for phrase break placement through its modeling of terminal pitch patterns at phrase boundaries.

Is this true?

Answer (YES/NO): NO